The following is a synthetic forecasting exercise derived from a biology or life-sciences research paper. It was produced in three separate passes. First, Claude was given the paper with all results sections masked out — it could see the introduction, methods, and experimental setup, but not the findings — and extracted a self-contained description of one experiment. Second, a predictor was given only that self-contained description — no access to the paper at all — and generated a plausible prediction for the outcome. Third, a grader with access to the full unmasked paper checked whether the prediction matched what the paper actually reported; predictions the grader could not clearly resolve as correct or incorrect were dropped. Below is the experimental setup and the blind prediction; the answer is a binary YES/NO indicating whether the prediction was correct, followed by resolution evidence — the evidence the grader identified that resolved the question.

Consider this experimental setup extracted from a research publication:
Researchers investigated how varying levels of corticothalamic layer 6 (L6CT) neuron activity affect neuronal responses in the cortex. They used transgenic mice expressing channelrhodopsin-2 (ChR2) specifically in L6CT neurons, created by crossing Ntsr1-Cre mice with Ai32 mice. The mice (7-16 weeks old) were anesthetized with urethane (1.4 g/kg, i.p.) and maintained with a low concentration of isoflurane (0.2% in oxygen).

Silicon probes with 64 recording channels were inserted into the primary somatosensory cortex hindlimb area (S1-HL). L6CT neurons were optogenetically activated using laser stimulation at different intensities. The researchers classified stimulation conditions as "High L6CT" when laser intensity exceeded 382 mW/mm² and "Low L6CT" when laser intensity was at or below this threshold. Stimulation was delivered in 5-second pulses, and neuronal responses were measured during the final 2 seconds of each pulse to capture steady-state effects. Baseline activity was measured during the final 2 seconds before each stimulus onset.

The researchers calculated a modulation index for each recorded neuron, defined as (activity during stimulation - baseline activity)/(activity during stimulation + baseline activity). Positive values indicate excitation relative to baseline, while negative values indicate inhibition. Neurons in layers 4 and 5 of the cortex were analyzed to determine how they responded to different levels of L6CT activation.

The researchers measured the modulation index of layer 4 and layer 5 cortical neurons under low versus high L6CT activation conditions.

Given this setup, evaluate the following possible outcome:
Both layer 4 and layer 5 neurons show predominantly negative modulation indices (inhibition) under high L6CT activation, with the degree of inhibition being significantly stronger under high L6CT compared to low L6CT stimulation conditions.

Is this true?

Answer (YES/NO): NO